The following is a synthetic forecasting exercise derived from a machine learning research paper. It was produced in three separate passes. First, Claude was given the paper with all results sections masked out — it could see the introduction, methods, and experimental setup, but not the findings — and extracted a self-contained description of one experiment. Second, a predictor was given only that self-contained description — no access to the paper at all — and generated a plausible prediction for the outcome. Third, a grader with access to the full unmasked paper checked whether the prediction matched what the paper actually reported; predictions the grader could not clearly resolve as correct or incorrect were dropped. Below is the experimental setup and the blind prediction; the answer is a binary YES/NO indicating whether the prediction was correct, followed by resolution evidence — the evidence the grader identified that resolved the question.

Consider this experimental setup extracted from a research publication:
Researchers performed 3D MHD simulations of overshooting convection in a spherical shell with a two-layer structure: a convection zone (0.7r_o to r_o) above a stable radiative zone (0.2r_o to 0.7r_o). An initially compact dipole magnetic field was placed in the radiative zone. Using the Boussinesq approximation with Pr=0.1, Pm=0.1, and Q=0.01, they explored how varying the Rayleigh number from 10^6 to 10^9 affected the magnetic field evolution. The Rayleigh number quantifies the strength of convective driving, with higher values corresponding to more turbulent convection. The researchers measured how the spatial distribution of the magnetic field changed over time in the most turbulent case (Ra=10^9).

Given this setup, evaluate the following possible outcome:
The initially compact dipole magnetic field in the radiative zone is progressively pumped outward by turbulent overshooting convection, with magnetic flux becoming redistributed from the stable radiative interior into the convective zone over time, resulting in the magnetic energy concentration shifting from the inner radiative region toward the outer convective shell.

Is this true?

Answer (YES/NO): NO